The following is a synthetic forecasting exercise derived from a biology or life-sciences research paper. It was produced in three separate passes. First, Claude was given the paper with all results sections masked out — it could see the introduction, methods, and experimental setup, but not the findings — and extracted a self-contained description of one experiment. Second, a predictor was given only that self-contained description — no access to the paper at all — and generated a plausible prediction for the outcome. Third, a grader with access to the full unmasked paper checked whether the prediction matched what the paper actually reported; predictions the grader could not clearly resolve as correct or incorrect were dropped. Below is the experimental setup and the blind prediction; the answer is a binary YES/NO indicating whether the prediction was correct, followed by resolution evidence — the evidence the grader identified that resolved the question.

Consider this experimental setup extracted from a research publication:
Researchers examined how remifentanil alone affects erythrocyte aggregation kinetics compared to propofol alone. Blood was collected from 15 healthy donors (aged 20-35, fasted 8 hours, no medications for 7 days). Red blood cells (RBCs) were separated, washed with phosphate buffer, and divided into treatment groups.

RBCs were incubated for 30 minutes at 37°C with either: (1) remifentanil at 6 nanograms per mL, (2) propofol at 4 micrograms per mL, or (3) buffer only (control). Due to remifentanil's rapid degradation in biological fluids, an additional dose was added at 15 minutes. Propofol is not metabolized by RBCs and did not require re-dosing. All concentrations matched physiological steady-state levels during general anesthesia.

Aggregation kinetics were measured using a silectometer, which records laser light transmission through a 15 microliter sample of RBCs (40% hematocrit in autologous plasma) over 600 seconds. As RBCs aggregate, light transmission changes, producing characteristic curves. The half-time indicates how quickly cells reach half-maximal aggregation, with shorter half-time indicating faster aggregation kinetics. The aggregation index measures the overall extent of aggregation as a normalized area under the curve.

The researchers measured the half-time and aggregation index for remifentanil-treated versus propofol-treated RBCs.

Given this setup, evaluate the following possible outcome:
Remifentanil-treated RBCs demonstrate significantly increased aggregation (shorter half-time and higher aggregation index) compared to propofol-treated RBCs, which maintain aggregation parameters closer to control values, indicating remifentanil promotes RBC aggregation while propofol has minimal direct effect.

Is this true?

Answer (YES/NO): NO